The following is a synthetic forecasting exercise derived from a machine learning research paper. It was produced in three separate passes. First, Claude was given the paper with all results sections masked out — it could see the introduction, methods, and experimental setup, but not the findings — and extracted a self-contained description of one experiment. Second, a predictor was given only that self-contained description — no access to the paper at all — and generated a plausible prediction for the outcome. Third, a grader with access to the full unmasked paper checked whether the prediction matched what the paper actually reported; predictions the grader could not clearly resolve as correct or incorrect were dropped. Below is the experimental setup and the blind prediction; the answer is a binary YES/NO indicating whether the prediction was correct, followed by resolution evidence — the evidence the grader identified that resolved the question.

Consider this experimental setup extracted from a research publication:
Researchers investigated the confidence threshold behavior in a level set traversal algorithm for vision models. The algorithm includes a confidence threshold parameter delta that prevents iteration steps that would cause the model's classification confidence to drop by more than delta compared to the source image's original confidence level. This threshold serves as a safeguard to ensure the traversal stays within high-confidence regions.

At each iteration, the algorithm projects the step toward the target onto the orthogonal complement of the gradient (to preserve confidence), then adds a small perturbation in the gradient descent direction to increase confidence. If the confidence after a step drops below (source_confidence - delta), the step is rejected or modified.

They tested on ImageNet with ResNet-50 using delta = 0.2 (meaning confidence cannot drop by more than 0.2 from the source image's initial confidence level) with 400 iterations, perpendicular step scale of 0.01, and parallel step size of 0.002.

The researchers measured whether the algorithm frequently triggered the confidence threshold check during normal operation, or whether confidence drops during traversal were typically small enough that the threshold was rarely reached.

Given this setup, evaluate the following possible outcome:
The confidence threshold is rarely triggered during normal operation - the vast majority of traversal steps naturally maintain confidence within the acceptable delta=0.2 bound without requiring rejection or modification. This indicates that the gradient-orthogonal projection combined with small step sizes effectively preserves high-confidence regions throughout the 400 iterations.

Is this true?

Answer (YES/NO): YES